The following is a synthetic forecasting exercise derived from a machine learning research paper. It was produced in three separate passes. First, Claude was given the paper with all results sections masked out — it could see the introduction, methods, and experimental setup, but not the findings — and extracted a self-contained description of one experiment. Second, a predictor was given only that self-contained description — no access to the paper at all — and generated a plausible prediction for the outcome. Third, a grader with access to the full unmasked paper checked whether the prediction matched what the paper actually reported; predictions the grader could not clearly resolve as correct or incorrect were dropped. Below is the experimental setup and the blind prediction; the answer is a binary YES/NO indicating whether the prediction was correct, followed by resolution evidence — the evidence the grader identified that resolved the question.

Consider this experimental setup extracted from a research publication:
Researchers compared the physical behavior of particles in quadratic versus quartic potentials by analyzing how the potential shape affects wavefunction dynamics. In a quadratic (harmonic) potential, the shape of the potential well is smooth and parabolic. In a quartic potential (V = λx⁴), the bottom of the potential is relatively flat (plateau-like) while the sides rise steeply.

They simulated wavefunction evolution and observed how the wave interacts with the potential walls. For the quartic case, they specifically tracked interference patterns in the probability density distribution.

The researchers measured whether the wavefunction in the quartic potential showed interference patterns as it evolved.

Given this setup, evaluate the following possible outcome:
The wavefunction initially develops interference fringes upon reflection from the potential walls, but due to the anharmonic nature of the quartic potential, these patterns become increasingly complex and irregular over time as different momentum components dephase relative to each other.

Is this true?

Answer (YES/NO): NO